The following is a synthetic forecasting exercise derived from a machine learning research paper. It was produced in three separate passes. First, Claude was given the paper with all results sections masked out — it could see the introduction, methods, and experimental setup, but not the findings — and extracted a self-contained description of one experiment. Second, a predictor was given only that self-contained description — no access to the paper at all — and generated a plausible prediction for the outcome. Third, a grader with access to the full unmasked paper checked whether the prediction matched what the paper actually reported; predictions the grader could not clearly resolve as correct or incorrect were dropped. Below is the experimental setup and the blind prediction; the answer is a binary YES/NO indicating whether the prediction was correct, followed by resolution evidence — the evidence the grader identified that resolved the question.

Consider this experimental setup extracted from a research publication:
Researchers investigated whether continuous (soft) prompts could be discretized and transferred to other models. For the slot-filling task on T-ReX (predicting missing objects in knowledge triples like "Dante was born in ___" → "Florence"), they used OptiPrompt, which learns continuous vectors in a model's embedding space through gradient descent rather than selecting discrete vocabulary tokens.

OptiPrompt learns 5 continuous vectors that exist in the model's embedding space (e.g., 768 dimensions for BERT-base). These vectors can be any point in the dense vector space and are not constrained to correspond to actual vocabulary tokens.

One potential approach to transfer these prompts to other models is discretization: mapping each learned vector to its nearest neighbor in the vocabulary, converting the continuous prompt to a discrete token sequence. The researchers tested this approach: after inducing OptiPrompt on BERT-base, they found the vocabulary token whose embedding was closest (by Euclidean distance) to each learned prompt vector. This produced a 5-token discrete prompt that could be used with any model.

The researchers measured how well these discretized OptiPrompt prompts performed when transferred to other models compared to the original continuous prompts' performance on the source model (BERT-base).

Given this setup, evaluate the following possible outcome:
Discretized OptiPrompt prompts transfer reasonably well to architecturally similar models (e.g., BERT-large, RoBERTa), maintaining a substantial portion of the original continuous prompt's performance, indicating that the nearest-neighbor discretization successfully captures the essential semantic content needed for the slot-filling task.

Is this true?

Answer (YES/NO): NO